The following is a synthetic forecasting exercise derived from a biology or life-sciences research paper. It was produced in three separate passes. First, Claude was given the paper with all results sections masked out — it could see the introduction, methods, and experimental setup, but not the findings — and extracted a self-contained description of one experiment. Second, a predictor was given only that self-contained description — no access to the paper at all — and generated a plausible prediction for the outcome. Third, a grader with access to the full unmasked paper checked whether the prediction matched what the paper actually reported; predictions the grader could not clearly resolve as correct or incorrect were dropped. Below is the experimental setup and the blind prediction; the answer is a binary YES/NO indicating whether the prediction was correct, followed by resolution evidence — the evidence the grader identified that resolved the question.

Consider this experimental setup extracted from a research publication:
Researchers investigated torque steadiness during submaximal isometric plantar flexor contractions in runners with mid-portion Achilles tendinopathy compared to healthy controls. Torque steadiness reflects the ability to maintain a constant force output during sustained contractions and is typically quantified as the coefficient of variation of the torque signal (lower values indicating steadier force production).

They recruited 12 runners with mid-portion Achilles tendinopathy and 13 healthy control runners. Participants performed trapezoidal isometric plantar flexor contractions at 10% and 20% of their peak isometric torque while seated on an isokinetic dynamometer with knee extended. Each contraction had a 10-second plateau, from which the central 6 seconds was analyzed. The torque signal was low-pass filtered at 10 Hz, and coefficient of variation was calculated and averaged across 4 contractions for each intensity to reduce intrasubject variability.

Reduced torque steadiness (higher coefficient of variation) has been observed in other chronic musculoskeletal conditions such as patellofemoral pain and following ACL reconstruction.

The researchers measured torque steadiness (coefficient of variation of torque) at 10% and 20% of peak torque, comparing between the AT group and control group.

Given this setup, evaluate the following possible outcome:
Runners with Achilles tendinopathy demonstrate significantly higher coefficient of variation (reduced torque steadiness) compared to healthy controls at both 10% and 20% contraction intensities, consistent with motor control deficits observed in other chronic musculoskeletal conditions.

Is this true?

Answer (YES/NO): NO